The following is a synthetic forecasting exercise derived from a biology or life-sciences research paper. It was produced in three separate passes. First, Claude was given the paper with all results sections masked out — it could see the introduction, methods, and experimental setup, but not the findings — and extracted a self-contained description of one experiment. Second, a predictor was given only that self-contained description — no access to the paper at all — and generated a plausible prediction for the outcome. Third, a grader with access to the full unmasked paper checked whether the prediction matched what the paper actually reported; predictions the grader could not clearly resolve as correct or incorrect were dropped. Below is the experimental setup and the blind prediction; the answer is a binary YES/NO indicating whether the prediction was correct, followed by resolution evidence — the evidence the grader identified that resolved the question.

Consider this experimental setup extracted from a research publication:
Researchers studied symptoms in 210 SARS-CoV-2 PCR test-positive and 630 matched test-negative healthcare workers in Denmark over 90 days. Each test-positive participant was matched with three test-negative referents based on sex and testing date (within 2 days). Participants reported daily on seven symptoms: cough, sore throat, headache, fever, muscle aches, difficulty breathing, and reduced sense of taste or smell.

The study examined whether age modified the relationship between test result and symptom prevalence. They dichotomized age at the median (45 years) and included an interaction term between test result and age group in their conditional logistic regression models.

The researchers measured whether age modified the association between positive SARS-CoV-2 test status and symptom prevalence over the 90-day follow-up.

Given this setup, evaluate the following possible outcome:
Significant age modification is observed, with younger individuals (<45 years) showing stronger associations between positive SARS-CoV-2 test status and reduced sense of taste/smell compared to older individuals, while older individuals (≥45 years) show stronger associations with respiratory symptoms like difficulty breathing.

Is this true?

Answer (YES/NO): NO